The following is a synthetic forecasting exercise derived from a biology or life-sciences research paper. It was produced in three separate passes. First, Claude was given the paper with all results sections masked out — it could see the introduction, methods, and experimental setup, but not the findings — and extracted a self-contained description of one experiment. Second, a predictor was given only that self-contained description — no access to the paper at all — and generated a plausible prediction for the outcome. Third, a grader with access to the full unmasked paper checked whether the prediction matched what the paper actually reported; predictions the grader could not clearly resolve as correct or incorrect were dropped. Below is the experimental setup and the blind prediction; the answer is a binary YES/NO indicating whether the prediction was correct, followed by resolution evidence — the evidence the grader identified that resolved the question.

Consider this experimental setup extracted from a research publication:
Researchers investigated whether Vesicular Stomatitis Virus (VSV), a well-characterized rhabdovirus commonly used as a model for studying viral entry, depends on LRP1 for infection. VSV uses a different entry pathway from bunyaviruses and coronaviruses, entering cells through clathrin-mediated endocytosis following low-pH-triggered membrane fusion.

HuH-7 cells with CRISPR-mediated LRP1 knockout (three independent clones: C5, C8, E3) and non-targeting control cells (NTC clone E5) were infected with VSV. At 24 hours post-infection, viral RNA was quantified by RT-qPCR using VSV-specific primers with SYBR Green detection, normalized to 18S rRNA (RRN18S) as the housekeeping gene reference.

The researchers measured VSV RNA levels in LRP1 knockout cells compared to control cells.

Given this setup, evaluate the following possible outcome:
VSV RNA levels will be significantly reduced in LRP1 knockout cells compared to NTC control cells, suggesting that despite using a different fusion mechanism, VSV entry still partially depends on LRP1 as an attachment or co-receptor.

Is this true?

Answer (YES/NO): YES